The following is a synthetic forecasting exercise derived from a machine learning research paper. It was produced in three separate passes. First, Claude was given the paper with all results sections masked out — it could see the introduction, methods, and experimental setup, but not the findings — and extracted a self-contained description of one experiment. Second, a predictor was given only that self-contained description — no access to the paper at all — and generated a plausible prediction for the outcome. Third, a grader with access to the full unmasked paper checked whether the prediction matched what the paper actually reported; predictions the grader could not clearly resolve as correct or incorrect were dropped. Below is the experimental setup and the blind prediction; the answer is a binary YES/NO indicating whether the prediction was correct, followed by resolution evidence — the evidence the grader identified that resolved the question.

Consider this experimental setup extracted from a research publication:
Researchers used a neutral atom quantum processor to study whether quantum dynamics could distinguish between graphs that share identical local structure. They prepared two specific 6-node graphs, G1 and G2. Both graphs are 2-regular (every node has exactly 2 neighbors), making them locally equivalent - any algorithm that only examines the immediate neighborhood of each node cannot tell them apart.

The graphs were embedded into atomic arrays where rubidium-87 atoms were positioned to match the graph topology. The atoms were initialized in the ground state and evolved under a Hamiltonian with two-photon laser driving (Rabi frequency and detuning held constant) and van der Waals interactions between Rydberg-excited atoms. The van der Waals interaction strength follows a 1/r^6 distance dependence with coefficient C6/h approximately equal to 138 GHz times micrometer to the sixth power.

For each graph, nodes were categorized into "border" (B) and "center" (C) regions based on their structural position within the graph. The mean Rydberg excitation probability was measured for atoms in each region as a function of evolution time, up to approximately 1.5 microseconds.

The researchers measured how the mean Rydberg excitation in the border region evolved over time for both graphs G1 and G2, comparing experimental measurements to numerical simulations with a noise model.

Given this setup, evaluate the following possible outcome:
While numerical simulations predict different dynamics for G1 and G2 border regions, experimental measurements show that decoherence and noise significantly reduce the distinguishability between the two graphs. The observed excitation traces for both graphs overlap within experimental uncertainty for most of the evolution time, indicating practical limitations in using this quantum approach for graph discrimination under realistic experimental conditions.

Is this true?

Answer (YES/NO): NO